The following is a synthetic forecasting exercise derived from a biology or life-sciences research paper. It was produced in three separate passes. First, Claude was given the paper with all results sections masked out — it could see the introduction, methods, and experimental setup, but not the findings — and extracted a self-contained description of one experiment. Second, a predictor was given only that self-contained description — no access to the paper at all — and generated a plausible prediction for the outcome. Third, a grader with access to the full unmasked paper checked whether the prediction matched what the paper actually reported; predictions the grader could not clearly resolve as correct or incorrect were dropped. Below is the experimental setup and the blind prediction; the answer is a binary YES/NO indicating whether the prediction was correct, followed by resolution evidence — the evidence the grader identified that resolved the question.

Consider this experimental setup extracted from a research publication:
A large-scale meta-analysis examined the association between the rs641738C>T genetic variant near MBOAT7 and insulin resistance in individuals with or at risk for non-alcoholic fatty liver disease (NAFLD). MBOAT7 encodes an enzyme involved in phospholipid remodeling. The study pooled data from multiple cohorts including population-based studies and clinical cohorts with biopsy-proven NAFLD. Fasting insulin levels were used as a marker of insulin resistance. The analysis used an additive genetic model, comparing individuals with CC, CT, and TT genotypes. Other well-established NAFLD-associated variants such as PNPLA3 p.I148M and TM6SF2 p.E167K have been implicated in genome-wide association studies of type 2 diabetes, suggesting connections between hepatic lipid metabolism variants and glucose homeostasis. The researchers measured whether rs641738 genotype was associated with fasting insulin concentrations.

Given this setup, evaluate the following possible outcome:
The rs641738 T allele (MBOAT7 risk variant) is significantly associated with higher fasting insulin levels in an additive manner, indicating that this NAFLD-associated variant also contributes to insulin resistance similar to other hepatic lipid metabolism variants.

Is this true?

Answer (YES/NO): NO